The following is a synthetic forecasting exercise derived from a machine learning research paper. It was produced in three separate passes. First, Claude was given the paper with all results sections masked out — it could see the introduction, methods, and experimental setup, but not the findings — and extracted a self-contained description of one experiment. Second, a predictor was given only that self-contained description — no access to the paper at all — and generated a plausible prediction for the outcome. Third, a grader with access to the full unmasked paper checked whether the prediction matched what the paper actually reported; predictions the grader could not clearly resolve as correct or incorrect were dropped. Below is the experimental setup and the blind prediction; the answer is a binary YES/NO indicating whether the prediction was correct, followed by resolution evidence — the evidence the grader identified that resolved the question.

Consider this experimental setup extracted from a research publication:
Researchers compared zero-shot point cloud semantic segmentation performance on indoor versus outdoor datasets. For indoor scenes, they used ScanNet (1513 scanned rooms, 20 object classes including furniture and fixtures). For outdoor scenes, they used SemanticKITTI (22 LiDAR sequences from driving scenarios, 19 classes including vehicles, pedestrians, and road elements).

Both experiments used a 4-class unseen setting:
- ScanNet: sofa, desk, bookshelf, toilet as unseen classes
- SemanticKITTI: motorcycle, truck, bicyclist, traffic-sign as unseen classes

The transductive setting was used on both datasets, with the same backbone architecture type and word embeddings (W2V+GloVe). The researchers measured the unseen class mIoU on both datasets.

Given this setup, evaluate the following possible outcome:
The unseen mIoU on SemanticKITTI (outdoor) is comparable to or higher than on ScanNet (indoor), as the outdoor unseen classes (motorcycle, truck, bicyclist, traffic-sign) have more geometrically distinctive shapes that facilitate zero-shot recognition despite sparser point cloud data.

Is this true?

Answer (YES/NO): NO